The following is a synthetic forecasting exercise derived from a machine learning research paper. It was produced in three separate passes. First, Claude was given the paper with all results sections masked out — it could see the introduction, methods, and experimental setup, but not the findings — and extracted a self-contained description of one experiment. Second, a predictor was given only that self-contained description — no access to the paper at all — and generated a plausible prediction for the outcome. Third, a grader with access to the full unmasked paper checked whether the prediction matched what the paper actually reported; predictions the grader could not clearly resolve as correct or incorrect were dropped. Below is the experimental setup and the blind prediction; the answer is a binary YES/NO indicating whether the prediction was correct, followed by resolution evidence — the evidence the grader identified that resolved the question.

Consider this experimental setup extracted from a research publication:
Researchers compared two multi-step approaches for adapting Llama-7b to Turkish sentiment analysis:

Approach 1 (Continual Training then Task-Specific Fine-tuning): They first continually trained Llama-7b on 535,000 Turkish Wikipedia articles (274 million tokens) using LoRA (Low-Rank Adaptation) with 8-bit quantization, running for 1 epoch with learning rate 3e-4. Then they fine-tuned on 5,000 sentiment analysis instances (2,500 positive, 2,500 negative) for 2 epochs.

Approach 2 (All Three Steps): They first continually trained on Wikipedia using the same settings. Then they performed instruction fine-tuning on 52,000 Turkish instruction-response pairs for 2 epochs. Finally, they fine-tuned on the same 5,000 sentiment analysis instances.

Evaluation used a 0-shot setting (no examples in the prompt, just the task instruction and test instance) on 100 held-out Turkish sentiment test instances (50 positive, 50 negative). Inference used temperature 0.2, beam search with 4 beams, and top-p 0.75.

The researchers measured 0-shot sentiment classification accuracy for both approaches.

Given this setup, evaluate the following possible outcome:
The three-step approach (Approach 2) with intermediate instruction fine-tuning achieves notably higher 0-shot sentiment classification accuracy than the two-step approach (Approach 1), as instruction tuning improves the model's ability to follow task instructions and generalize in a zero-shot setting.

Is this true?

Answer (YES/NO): NO